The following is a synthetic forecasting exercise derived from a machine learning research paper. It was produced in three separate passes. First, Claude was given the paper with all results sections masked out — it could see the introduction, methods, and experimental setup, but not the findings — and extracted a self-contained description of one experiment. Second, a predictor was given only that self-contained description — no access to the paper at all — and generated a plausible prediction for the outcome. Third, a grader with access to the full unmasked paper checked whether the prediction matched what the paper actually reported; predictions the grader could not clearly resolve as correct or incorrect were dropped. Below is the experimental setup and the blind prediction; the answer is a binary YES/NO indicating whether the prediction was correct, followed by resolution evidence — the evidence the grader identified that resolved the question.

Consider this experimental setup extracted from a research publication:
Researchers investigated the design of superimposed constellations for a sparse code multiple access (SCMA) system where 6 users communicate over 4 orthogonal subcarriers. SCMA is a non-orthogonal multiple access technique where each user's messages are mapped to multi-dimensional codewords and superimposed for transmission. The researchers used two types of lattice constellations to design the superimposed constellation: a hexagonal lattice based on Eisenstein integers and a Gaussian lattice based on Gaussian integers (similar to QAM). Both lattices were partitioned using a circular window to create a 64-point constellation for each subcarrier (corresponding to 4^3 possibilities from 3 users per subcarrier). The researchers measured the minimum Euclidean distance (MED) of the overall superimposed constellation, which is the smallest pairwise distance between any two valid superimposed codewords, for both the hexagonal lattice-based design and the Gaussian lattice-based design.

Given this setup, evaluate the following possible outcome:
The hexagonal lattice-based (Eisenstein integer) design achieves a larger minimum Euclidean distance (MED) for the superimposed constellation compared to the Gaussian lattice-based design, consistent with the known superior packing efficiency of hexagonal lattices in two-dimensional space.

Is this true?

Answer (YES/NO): NO